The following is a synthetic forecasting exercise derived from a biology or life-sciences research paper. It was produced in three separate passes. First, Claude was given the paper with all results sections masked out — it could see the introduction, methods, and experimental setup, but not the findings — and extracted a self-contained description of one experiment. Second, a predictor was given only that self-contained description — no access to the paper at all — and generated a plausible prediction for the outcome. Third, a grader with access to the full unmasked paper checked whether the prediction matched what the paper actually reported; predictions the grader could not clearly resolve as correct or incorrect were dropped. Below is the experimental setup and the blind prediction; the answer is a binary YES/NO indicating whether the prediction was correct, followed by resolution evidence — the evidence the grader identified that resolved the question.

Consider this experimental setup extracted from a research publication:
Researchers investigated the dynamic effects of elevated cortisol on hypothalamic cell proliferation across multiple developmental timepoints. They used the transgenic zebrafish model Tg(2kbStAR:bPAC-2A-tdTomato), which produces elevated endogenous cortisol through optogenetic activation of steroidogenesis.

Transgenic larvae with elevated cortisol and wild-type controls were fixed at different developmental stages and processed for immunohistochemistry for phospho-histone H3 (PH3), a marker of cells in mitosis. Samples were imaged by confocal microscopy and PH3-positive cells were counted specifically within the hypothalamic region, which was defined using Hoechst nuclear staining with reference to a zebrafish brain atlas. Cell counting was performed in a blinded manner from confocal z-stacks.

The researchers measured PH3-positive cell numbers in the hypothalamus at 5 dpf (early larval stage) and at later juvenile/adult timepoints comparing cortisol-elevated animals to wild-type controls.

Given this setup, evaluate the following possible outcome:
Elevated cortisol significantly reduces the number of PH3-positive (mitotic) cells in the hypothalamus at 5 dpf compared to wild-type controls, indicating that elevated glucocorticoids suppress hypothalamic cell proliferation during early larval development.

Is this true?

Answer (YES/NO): NO